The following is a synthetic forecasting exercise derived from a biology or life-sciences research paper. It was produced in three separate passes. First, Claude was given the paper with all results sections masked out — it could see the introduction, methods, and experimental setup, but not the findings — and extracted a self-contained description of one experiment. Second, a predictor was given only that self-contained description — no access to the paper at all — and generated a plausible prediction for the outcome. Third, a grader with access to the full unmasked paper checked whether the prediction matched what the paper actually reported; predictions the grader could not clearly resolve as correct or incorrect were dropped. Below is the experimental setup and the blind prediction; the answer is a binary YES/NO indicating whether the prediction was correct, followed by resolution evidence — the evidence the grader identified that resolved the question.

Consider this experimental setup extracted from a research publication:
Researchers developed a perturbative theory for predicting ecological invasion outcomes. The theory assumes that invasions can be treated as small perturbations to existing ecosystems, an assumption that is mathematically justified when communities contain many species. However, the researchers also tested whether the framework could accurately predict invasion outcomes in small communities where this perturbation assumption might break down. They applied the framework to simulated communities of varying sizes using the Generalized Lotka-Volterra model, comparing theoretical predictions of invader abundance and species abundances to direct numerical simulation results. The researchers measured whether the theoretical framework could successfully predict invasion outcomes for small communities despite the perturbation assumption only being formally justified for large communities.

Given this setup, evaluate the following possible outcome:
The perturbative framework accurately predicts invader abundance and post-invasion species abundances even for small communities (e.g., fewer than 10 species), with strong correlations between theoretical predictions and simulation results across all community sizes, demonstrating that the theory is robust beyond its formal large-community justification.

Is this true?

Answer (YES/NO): NO